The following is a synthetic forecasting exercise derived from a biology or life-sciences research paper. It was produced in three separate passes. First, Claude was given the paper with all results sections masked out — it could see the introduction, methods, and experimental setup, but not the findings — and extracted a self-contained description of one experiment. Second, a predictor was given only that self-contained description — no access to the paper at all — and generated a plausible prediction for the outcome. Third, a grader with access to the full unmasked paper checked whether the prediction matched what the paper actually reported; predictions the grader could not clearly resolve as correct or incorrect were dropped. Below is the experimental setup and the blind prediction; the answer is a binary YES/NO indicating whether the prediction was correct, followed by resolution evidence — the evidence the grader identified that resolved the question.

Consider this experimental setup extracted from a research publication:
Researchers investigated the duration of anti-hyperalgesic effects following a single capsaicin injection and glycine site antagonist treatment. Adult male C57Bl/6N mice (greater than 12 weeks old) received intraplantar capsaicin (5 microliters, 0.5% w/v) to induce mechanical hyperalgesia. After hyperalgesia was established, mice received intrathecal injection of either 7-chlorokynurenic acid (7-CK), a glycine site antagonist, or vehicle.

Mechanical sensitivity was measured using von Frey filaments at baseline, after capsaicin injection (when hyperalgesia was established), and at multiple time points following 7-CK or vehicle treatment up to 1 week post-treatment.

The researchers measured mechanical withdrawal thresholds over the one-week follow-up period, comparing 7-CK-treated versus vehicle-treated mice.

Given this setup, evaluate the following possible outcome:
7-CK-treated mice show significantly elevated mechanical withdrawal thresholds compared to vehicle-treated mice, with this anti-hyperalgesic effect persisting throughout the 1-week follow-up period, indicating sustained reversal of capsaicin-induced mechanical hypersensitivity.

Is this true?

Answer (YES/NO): NO